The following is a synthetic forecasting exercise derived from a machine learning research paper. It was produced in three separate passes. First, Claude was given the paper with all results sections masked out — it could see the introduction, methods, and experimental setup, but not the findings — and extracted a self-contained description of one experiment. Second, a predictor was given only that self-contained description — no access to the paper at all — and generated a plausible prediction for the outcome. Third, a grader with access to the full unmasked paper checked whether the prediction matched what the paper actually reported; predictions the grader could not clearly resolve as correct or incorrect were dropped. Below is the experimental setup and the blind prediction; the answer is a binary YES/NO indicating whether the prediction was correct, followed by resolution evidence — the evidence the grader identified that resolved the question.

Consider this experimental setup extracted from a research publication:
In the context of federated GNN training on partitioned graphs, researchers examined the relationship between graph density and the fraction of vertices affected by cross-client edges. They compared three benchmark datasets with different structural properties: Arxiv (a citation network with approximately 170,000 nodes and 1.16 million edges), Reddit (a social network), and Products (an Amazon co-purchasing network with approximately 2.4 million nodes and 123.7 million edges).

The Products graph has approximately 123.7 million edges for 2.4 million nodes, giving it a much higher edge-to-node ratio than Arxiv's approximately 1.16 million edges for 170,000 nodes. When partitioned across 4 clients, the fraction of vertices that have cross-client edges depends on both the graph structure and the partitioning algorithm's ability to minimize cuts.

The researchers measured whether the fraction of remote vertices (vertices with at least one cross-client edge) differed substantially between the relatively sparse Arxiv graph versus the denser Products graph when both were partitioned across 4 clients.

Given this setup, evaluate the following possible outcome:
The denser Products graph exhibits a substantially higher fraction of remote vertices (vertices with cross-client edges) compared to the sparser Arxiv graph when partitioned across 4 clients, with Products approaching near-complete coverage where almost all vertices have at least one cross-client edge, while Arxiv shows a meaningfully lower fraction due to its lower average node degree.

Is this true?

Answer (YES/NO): NO